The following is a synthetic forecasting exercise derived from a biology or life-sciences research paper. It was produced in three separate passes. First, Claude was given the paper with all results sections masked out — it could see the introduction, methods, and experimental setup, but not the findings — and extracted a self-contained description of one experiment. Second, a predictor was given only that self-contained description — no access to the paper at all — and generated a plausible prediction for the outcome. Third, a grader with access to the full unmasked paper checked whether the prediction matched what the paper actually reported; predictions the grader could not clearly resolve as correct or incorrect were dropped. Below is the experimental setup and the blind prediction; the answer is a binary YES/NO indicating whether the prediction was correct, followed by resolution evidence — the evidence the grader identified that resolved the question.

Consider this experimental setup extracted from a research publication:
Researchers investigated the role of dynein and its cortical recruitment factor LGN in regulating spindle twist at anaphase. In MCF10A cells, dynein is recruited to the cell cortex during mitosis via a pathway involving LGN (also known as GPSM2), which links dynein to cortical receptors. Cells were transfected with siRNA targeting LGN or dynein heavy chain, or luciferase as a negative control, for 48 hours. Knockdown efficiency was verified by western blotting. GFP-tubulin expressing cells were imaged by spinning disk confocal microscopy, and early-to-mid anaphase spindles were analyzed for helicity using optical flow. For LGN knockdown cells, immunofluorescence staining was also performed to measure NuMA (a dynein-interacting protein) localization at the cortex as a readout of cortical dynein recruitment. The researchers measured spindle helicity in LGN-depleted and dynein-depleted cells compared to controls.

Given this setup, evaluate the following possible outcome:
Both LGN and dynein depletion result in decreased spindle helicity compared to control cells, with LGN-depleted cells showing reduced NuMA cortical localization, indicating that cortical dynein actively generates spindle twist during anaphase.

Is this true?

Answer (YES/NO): NO